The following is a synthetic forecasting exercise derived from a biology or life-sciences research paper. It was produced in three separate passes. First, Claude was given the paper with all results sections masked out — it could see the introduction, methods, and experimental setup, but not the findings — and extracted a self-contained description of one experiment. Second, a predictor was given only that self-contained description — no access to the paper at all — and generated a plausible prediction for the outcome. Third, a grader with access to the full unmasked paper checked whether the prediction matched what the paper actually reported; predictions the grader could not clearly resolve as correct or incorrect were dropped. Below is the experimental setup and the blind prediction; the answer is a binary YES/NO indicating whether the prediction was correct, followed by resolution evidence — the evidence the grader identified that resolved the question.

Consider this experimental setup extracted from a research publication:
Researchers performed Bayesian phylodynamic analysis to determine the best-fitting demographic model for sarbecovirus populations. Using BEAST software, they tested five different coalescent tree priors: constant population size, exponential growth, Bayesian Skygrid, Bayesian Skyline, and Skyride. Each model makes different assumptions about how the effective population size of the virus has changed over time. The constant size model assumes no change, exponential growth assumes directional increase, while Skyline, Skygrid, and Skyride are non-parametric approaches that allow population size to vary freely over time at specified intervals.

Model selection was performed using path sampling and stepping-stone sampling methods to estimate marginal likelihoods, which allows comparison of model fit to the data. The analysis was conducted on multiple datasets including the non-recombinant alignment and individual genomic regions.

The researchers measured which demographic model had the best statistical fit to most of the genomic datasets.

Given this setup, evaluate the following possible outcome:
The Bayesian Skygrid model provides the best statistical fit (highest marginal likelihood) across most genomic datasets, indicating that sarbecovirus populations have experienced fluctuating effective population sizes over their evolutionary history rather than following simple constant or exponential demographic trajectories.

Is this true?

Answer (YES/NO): NO